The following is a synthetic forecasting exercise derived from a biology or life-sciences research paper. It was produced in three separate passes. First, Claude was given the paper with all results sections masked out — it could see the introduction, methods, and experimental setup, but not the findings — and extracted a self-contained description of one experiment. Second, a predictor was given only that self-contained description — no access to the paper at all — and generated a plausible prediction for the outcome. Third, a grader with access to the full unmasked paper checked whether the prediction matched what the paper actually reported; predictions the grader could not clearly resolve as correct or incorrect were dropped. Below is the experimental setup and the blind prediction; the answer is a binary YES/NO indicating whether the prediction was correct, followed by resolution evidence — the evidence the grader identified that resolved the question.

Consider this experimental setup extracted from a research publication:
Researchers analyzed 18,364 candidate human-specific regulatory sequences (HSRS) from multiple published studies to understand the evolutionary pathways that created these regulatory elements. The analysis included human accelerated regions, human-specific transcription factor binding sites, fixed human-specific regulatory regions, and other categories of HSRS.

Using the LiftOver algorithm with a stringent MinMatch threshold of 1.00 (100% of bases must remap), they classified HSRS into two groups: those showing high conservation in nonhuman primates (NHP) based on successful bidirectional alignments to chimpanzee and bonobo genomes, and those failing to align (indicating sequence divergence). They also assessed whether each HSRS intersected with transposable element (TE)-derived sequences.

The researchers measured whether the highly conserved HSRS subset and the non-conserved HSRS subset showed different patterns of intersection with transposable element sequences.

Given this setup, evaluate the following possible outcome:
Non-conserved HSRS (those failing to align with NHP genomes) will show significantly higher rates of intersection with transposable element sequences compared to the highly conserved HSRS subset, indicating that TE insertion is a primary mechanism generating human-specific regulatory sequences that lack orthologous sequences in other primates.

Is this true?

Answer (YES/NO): YES